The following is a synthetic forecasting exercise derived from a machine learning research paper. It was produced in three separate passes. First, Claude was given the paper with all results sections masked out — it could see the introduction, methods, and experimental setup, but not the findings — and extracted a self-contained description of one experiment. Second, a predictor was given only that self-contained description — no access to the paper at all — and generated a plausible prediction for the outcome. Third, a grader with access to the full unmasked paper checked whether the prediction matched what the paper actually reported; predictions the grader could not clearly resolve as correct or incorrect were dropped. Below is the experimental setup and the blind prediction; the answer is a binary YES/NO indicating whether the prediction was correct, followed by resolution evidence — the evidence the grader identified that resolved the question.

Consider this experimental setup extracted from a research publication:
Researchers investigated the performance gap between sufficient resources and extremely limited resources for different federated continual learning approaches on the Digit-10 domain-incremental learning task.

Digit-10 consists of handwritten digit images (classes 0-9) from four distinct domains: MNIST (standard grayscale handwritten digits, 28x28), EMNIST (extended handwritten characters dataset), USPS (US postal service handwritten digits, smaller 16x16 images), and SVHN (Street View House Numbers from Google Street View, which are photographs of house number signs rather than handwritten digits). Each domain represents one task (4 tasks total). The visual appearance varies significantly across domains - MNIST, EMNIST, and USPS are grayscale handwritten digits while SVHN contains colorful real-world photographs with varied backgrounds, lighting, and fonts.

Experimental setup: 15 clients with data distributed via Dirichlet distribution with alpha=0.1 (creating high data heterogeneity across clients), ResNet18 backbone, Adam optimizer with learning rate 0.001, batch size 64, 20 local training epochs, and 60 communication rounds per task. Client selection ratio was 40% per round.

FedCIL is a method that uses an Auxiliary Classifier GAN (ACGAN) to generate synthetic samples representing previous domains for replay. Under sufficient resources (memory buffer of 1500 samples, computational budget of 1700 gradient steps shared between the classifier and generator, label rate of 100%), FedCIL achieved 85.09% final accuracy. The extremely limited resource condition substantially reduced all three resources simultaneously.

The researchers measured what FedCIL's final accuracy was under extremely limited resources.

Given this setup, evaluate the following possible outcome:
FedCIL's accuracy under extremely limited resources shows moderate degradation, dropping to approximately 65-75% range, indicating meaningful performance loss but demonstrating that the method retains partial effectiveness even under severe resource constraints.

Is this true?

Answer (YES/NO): NO